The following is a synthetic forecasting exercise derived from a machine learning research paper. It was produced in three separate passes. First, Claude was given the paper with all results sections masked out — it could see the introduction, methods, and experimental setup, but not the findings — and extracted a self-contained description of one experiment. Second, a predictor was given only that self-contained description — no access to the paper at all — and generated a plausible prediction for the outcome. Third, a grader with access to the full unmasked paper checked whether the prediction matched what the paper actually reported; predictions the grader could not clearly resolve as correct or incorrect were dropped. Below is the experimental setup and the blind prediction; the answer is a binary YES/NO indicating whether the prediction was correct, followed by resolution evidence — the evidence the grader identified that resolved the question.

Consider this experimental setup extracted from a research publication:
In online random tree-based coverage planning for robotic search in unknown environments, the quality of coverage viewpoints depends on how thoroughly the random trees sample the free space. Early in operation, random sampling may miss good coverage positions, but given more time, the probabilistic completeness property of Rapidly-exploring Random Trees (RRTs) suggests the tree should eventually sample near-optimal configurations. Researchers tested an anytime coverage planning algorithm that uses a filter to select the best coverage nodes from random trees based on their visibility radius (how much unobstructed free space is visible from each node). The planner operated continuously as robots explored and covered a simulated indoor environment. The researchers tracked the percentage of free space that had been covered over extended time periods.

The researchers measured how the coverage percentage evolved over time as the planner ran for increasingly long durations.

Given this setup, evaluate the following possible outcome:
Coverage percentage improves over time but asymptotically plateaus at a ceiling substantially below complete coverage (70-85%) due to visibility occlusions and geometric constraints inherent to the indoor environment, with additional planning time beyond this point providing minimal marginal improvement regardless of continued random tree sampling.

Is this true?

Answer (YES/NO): NO